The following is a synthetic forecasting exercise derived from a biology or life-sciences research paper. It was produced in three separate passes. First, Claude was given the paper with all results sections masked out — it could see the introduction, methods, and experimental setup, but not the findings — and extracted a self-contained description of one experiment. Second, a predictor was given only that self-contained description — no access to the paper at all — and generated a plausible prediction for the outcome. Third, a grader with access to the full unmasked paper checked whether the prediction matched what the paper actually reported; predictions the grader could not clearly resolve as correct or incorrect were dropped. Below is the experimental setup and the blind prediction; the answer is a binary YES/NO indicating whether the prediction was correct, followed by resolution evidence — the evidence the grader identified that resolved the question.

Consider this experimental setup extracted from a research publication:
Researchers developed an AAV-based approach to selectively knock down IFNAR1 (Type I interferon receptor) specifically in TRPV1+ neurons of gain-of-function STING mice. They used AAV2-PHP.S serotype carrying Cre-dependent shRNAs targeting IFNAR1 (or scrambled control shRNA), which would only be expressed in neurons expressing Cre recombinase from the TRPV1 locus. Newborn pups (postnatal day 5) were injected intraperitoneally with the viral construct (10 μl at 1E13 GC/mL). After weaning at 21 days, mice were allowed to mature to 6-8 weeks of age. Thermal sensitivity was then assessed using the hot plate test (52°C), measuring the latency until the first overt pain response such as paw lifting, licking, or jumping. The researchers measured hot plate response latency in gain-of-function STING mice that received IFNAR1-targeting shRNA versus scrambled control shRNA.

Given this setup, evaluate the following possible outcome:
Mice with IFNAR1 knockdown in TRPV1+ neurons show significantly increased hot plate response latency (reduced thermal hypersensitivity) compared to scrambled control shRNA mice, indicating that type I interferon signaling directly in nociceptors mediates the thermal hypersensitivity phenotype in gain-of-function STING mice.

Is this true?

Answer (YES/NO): NO